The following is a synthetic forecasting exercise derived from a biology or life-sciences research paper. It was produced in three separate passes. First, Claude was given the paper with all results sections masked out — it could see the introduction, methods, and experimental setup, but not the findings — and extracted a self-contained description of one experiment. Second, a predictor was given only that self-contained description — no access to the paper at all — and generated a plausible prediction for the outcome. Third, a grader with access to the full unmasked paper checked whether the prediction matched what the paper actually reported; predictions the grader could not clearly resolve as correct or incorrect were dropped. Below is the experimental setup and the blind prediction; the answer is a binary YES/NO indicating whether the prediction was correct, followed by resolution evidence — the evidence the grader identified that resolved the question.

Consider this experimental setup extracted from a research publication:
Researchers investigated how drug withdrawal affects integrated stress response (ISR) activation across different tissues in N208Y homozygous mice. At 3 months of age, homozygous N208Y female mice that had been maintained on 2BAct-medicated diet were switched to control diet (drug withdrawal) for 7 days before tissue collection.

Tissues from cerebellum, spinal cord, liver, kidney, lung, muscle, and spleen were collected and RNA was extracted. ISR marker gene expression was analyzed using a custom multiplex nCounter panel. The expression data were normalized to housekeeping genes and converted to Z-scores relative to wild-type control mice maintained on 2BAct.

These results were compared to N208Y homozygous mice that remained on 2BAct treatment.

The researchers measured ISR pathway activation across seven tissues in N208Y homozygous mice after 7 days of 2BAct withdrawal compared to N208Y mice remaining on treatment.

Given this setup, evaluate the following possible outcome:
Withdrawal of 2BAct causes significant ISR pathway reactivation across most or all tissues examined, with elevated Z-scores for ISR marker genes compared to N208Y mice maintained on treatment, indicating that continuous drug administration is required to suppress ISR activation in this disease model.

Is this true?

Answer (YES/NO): YES